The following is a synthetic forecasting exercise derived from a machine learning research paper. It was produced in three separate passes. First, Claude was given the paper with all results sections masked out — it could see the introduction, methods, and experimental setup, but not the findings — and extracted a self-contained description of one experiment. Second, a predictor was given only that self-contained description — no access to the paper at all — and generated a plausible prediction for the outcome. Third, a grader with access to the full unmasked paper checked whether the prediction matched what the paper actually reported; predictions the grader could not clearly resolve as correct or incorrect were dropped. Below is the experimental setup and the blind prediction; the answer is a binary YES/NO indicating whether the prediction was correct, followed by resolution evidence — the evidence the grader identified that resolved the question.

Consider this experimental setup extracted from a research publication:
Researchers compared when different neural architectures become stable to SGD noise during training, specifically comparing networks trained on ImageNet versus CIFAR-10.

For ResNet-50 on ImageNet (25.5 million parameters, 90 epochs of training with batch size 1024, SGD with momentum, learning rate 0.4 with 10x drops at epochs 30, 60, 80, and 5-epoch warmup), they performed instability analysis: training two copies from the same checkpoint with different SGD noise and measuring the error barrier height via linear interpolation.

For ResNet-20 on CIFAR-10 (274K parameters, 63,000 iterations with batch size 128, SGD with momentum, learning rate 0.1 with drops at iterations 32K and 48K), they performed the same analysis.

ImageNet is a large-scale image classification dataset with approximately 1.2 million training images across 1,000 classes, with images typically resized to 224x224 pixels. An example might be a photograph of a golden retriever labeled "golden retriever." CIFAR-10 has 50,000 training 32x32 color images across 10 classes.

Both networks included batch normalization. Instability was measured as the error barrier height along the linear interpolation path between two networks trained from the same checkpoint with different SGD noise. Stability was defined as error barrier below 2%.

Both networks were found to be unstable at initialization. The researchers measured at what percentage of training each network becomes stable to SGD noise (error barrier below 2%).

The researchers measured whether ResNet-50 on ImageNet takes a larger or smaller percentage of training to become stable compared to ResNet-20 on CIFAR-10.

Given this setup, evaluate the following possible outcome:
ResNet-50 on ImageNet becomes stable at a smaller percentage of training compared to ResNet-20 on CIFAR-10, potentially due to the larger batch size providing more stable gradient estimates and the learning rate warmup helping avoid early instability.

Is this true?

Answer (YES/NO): NO